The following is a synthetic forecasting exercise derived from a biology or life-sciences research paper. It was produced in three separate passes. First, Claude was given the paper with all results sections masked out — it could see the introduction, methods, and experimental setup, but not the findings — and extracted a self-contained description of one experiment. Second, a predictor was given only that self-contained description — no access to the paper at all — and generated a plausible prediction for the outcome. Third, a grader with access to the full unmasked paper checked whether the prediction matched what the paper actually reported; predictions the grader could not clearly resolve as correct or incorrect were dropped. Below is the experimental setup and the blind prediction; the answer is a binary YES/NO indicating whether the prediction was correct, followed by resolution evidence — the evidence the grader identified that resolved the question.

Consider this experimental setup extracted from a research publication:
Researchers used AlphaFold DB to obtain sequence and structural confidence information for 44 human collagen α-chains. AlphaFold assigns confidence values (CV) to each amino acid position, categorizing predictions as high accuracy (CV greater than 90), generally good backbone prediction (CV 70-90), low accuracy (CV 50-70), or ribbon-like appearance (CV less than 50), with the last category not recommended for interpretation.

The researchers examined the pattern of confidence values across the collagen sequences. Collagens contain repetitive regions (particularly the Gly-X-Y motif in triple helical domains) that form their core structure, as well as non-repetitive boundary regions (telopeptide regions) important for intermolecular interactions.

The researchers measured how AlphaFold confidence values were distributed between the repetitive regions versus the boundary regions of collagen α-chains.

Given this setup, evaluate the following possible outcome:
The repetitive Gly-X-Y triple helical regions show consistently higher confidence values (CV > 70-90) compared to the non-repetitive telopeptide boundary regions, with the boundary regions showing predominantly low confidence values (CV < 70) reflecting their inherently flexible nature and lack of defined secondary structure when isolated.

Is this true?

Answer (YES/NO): NO